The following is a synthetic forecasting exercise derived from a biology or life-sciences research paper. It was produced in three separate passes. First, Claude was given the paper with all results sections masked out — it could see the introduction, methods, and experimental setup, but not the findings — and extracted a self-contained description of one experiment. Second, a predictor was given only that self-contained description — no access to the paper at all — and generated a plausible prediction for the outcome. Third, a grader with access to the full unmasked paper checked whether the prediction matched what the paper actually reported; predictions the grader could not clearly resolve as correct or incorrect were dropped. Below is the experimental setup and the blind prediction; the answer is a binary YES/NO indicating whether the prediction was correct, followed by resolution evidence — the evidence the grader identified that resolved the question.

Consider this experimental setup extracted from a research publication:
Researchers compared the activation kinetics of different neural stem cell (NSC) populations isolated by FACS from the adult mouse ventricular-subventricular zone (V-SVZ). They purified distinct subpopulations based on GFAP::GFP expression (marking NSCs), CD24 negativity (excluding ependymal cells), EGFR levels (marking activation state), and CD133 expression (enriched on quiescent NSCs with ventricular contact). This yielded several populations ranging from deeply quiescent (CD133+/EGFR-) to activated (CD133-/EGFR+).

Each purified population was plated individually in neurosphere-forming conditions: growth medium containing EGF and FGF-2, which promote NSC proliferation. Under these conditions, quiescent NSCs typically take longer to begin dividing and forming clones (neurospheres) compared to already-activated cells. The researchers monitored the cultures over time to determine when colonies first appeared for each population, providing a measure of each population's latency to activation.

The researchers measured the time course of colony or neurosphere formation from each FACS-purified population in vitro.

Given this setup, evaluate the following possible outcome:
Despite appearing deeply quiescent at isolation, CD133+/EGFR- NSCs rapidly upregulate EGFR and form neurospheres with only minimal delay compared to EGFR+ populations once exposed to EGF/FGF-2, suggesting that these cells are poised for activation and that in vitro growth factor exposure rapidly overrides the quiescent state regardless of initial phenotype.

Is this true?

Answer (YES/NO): NO